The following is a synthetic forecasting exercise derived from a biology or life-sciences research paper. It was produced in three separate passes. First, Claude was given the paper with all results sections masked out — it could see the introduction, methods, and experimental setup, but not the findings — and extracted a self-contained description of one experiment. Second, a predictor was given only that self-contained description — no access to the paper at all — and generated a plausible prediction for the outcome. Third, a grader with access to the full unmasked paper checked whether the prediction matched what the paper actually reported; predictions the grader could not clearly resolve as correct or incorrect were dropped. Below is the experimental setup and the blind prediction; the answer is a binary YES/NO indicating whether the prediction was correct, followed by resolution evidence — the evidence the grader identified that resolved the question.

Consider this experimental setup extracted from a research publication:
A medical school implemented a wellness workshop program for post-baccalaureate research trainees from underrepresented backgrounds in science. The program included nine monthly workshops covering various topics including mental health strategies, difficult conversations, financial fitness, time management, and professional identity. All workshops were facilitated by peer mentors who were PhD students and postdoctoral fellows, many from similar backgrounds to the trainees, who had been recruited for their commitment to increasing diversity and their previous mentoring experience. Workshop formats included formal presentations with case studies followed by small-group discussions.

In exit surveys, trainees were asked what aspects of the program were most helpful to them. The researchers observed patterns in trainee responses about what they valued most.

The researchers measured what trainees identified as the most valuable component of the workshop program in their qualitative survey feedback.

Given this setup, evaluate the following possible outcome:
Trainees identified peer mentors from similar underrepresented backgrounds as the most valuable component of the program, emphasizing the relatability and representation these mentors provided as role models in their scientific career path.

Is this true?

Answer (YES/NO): NO